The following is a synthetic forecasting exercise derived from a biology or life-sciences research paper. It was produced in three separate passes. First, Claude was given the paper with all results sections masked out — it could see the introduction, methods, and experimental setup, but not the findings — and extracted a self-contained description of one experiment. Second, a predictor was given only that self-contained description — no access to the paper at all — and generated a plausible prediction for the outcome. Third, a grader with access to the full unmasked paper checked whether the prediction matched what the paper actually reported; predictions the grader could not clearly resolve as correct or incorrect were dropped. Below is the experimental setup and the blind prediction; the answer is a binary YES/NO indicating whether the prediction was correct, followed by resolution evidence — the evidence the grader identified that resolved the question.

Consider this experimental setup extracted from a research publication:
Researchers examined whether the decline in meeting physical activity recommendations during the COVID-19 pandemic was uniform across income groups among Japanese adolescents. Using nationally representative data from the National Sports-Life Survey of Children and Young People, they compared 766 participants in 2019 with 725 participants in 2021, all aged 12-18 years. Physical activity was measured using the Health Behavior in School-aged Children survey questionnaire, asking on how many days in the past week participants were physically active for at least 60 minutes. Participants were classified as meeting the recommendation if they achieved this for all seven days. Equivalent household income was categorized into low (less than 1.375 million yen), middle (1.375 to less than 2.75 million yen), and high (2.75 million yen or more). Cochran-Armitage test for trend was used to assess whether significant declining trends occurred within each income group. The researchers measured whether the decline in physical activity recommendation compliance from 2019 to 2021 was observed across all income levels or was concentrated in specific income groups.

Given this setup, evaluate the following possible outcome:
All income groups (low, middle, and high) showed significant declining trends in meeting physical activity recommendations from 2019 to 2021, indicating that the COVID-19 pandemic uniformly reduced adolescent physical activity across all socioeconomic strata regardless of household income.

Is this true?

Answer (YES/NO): YES